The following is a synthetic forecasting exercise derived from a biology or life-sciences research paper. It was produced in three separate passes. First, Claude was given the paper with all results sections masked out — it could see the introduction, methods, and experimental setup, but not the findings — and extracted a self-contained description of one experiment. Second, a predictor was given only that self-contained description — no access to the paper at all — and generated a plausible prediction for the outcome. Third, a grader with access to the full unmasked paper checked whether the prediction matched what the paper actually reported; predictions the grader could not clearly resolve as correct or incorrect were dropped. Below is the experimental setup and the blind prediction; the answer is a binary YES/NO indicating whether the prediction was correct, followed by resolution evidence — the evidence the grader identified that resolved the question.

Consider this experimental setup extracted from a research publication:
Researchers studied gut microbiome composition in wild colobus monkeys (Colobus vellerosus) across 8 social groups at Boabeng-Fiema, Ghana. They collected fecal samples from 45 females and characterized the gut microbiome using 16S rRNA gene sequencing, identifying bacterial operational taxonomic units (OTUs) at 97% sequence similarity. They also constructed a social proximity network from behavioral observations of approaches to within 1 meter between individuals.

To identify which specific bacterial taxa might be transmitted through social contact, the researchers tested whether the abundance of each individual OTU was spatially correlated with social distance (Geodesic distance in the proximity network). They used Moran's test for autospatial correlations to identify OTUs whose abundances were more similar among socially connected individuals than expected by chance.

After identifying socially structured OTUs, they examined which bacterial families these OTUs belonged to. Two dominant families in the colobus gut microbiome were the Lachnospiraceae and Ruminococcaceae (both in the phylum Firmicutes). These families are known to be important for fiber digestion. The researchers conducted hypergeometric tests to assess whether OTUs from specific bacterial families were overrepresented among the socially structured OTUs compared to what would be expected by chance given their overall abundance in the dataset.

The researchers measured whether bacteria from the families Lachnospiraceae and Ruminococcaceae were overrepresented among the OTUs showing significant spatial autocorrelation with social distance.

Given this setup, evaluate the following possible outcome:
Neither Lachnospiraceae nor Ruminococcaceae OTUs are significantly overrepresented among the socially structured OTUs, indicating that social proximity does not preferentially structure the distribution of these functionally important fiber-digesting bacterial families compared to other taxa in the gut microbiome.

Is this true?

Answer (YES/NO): NO